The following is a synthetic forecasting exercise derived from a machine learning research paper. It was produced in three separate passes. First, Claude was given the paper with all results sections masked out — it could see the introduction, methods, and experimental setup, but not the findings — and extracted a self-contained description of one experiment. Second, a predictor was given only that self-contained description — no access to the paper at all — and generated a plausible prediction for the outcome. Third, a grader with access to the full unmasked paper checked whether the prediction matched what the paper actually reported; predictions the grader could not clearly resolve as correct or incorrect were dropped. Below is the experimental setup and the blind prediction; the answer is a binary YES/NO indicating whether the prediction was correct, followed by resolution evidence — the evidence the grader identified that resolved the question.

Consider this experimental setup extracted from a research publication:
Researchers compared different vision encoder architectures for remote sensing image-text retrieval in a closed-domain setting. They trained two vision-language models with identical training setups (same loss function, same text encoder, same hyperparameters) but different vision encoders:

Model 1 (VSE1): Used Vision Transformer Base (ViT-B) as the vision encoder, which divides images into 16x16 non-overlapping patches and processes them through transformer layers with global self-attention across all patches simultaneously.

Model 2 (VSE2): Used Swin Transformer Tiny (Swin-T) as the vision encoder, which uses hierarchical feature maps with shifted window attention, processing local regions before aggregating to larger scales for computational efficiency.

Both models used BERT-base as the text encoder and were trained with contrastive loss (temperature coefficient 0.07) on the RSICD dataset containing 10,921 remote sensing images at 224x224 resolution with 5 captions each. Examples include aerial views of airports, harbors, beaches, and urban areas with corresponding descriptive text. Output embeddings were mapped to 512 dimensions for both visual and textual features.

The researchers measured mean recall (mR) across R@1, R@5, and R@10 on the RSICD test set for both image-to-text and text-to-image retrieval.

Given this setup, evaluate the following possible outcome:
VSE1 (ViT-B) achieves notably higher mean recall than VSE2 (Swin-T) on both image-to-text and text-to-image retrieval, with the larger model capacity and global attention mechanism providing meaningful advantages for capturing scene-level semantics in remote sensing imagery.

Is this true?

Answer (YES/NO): NO